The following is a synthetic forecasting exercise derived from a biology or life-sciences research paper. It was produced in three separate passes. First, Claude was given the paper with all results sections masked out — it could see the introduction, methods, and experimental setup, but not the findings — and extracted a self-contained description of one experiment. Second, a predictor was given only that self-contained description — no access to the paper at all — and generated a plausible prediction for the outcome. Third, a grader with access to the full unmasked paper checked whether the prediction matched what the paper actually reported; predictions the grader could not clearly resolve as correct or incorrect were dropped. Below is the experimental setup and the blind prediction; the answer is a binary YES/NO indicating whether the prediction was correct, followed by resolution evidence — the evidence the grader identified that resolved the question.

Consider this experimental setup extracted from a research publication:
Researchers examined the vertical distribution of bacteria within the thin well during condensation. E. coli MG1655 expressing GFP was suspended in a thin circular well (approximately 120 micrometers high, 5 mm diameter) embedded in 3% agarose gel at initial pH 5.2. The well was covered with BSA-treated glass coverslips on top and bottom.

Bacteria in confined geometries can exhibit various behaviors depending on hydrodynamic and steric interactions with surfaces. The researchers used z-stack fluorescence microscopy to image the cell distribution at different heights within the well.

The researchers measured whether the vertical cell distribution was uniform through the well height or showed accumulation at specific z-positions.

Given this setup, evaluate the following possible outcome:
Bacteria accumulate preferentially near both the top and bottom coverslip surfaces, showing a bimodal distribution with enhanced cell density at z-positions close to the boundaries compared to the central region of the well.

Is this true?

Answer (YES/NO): NO